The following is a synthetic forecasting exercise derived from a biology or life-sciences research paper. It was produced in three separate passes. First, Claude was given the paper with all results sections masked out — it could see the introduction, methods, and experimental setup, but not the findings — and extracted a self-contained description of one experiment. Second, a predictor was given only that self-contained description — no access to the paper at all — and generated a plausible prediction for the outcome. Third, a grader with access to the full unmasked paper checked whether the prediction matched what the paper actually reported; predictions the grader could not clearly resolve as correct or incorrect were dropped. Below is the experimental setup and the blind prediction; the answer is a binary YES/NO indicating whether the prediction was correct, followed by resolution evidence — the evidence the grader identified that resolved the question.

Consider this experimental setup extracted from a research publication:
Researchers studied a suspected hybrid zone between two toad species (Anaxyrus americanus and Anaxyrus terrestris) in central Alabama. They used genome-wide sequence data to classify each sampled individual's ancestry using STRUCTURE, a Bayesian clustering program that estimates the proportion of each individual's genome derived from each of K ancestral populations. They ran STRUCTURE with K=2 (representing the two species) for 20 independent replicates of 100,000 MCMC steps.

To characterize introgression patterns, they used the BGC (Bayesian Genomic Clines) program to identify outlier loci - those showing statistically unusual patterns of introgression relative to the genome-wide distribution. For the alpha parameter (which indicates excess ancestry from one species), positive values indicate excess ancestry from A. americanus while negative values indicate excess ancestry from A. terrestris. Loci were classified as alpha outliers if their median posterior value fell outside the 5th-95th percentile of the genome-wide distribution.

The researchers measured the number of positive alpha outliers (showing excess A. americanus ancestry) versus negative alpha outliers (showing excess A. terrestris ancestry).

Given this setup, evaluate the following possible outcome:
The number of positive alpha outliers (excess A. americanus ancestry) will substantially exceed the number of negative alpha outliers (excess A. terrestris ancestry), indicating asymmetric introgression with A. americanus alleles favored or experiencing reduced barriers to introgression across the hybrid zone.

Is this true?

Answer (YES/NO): YES